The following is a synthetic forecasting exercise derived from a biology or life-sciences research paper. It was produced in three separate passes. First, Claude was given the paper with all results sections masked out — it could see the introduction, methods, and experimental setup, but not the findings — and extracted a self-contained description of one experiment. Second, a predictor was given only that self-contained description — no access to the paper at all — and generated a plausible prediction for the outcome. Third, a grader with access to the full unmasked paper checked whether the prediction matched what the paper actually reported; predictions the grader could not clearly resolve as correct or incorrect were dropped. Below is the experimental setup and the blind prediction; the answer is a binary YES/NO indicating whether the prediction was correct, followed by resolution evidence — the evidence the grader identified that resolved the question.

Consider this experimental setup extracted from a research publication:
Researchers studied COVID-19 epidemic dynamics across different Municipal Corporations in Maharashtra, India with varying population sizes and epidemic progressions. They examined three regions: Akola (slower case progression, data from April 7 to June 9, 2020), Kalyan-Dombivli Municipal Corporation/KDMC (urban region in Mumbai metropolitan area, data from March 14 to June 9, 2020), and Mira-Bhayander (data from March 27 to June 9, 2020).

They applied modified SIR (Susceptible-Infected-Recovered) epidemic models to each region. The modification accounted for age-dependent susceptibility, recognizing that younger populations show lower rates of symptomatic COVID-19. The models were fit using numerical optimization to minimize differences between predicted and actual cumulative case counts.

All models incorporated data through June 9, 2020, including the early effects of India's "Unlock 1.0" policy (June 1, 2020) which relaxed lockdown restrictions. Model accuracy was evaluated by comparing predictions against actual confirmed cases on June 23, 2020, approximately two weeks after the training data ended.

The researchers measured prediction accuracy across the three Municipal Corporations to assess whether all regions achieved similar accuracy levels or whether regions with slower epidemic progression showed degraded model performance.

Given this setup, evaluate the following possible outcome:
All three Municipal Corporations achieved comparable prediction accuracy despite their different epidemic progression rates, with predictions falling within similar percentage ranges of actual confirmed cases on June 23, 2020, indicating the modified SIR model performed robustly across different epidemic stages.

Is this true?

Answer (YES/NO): NO